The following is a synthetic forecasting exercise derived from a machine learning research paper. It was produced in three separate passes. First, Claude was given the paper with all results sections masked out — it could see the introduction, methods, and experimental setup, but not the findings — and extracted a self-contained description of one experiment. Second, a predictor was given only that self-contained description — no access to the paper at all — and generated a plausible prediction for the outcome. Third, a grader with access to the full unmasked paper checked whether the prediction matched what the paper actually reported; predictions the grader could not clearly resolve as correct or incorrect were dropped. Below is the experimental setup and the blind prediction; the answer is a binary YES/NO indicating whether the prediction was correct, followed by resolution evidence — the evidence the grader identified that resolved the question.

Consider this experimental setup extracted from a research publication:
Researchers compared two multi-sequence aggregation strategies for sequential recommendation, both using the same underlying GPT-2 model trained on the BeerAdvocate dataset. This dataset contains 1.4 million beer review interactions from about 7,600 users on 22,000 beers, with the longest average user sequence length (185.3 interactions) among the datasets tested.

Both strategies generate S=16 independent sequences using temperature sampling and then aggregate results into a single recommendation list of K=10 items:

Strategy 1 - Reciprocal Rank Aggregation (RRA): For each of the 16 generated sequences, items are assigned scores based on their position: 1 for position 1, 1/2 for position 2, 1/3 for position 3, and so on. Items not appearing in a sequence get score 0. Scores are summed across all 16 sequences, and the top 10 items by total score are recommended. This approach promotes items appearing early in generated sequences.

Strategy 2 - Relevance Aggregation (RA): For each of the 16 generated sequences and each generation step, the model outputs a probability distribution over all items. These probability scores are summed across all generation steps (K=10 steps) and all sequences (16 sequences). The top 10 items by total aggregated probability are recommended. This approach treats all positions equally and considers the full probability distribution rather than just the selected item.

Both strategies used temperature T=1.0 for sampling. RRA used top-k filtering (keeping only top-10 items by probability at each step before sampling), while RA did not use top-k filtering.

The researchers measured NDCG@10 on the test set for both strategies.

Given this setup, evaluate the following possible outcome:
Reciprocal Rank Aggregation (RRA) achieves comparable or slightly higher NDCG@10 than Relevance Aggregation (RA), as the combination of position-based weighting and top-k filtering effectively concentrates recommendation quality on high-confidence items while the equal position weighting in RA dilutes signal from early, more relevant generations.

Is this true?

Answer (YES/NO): NO